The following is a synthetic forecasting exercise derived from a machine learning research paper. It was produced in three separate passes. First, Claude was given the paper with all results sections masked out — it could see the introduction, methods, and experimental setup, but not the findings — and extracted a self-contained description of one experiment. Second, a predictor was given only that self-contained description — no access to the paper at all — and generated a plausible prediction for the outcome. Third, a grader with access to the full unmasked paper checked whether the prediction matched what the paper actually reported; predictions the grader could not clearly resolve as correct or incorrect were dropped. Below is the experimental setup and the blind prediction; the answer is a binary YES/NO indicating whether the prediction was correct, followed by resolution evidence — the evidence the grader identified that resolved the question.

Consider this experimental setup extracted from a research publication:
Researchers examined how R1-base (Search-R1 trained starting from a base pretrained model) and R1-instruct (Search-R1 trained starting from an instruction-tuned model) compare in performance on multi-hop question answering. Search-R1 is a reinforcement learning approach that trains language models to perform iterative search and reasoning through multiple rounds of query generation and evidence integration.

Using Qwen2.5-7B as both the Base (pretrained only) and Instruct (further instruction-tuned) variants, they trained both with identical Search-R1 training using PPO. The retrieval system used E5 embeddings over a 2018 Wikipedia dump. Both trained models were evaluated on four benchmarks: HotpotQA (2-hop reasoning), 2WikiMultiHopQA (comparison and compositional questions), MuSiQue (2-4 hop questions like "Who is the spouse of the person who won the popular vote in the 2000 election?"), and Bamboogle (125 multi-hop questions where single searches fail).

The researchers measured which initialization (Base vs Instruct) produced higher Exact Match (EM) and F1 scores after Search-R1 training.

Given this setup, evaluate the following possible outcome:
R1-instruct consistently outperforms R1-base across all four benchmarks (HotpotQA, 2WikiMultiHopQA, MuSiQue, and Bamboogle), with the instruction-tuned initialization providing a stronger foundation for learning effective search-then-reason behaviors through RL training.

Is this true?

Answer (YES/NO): NO